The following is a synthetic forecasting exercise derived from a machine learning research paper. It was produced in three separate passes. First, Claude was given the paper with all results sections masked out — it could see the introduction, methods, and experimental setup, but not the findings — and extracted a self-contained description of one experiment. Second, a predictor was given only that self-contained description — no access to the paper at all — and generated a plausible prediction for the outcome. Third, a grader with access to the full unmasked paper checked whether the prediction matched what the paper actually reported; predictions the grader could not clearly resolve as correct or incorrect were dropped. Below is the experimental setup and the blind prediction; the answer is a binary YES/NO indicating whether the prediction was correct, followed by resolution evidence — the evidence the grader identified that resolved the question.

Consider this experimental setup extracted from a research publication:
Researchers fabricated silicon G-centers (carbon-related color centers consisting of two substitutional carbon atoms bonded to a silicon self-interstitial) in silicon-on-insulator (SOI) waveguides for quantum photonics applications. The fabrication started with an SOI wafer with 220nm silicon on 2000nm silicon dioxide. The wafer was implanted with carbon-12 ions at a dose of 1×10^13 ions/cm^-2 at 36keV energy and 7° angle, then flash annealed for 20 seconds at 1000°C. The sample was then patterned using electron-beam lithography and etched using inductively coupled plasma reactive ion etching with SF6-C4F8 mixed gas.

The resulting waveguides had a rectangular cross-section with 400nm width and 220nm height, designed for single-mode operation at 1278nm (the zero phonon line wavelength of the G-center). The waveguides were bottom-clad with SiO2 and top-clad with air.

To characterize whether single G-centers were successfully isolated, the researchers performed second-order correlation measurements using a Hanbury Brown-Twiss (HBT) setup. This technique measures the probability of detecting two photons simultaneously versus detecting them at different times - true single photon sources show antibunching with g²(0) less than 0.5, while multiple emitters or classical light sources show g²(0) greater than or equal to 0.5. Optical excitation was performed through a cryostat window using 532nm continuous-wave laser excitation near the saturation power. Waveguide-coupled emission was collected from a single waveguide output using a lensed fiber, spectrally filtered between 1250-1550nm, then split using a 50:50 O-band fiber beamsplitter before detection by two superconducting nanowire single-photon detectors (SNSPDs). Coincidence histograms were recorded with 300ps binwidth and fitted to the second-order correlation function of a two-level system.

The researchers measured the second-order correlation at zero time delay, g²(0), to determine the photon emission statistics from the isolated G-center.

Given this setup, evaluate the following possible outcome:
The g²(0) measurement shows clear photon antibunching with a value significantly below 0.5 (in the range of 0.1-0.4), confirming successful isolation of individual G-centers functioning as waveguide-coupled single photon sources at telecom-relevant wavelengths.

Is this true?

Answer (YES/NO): YES